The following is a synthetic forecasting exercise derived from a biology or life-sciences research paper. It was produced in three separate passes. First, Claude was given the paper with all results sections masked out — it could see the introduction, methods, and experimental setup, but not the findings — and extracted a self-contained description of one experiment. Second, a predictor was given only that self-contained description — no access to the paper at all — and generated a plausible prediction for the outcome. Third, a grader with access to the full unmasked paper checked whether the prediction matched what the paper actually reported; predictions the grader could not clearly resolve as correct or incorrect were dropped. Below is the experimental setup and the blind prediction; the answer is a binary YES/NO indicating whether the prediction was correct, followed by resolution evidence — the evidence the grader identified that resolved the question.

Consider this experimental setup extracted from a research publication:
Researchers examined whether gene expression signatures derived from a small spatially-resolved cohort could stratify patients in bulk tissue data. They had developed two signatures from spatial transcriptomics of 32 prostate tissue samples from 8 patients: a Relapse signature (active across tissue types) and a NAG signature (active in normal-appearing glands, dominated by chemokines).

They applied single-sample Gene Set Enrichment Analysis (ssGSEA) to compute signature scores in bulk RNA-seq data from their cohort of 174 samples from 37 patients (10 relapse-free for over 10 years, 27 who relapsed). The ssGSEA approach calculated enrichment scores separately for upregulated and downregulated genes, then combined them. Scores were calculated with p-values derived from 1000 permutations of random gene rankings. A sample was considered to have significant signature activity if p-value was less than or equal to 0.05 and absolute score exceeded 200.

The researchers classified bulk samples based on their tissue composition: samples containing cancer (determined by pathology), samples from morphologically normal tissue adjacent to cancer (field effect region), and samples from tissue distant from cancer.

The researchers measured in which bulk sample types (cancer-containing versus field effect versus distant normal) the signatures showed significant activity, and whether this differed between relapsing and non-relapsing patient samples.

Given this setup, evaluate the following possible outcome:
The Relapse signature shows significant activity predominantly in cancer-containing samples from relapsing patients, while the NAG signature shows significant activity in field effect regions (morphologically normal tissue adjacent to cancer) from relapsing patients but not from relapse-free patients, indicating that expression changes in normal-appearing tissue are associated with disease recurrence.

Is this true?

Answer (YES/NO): NO